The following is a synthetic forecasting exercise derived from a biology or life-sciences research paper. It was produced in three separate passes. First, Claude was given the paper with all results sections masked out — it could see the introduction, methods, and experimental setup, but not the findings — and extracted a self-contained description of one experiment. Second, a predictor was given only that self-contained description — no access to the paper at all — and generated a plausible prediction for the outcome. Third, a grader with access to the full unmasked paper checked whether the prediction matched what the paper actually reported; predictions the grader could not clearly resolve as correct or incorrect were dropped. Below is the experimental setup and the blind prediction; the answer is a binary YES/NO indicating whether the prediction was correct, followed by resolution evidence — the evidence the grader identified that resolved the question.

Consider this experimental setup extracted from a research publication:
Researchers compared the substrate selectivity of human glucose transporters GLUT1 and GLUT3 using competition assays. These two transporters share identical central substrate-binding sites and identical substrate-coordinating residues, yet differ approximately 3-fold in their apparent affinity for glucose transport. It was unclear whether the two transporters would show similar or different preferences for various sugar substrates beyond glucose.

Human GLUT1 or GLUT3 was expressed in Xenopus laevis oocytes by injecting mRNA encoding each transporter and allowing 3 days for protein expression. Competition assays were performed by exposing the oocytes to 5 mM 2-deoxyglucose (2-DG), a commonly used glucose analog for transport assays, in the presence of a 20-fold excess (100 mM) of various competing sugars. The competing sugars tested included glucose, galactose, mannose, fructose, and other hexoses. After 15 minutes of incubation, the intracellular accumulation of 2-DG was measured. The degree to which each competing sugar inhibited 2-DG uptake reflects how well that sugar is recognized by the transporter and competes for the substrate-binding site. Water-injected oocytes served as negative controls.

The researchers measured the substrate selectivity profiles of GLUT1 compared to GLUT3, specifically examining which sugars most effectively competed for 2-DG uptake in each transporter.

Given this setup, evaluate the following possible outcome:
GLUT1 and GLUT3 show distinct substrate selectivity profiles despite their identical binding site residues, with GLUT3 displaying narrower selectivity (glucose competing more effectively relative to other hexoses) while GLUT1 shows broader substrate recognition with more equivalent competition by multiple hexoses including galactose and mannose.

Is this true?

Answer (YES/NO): NO